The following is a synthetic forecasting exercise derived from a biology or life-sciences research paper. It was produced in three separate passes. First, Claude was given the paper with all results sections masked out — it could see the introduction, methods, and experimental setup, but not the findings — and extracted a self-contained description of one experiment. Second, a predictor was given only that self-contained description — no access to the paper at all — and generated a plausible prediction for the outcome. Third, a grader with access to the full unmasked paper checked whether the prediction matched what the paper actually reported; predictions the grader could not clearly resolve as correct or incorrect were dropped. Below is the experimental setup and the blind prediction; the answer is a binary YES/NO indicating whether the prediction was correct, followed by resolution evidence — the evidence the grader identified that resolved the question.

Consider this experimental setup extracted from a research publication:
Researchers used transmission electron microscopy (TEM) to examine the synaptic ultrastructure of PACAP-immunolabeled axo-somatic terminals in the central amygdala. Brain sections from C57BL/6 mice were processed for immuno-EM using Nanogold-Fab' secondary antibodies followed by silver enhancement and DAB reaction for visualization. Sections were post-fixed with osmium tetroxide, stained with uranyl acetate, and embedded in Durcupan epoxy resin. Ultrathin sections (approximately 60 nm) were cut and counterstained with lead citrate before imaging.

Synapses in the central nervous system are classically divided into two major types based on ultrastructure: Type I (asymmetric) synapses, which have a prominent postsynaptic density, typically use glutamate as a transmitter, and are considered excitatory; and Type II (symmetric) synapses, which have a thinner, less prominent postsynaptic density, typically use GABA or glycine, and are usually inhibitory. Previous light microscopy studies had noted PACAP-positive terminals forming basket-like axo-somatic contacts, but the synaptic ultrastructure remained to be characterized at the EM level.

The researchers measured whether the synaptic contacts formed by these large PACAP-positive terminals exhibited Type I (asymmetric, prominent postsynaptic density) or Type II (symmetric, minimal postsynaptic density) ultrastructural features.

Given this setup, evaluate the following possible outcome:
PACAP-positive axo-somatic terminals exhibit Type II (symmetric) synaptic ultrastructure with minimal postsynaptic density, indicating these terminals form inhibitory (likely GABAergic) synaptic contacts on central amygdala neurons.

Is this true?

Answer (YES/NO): NO